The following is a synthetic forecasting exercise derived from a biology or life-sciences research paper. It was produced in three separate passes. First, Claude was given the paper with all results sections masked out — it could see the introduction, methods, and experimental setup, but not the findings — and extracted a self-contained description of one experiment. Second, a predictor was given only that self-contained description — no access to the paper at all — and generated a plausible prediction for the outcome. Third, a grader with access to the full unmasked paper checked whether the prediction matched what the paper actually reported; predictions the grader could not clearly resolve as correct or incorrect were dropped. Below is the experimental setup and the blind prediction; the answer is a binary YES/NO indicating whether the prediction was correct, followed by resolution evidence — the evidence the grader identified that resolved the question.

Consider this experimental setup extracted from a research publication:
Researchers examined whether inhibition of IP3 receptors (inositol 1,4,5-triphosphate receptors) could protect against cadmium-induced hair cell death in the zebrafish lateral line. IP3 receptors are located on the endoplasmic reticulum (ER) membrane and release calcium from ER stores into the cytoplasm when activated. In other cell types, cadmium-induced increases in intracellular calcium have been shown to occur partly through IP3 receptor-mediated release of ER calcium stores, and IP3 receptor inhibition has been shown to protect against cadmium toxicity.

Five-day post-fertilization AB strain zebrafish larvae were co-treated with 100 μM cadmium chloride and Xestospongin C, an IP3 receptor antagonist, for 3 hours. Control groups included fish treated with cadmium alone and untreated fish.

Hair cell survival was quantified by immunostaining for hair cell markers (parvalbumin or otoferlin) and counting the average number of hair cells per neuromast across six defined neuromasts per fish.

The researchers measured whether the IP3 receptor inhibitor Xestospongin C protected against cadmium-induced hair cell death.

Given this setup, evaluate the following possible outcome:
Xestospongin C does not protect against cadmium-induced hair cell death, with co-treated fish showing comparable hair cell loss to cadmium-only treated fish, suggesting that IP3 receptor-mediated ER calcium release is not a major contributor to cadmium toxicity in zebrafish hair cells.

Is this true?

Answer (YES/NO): YES